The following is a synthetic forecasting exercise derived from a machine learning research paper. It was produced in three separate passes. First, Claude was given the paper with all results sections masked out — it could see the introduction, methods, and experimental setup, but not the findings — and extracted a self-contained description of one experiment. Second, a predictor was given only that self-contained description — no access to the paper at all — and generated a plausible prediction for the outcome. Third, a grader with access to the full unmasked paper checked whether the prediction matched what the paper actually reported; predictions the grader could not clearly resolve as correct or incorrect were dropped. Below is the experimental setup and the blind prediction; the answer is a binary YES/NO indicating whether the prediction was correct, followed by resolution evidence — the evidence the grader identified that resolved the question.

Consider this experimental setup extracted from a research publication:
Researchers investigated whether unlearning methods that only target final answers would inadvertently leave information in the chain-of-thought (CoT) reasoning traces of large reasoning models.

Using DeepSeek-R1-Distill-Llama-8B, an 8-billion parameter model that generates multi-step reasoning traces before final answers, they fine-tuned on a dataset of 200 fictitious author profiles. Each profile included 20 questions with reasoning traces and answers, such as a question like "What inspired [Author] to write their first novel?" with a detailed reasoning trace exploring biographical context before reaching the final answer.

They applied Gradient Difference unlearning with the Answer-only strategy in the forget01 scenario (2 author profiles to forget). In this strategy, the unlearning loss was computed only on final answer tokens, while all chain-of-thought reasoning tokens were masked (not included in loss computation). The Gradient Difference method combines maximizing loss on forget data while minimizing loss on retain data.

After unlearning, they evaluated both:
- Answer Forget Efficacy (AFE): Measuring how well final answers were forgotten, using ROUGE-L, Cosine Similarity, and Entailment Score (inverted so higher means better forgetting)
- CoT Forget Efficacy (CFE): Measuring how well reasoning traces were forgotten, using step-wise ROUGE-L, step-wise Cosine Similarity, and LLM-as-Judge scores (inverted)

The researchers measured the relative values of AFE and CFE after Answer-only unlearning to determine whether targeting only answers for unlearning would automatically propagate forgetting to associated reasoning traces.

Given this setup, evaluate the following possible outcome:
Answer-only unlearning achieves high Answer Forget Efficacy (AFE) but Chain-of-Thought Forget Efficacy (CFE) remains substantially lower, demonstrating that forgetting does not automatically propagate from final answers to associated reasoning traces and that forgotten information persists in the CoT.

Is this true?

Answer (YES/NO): YES